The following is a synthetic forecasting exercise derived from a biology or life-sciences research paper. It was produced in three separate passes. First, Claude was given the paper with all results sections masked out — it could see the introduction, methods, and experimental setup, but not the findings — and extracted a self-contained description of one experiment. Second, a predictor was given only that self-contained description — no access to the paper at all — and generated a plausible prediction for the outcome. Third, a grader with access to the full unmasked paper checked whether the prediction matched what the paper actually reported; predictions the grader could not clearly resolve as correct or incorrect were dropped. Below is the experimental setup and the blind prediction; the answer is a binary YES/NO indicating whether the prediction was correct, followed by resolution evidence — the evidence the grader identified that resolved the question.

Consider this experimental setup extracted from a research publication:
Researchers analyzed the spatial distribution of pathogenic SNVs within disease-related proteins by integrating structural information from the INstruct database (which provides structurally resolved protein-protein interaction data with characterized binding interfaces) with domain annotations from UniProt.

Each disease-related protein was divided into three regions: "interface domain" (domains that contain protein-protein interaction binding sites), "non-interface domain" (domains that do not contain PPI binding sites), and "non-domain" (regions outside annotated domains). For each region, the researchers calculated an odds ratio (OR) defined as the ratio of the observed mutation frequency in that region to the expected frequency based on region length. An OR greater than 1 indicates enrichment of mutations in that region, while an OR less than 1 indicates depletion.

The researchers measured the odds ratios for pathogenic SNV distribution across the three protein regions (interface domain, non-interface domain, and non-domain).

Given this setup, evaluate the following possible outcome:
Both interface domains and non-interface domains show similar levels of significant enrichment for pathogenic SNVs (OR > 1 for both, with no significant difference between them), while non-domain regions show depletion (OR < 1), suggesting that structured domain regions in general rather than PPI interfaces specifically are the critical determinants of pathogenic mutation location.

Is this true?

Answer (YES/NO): NO